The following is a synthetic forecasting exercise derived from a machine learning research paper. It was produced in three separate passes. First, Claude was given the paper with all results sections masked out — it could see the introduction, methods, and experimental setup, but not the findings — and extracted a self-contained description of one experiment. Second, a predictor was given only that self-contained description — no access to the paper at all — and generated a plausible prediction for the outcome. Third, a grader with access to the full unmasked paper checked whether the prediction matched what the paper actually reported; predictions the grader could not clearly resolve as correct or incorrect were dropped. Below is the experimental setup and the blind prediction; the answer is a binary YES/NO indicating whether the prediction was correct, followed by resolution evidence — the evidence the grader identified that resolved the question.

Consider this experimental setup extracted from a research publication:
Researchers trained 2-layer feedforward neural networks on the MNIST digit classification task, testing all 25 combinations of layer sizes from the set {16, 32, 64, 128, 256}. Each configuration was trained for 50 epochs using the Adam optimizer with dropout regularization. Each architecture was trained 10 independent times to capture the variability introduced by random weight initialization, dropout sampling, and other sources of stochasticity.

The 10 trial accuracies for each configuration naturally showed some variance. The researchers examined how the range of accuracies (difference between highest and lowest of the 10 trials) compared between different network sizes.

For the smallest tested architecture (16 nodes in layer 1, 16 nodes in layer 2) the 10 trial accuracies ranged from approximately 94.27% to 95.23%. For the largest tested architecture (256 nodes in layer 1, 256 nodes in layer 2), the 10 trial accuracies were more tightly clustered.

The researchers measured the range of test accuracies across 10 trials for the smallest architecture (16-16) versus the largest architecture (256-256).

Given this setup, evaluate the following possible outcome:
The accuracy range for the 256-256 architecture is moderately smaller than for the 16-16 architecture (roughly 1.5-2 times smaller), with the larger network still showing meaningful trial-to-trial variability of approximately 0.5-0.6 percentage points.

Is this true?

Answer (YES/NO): NO